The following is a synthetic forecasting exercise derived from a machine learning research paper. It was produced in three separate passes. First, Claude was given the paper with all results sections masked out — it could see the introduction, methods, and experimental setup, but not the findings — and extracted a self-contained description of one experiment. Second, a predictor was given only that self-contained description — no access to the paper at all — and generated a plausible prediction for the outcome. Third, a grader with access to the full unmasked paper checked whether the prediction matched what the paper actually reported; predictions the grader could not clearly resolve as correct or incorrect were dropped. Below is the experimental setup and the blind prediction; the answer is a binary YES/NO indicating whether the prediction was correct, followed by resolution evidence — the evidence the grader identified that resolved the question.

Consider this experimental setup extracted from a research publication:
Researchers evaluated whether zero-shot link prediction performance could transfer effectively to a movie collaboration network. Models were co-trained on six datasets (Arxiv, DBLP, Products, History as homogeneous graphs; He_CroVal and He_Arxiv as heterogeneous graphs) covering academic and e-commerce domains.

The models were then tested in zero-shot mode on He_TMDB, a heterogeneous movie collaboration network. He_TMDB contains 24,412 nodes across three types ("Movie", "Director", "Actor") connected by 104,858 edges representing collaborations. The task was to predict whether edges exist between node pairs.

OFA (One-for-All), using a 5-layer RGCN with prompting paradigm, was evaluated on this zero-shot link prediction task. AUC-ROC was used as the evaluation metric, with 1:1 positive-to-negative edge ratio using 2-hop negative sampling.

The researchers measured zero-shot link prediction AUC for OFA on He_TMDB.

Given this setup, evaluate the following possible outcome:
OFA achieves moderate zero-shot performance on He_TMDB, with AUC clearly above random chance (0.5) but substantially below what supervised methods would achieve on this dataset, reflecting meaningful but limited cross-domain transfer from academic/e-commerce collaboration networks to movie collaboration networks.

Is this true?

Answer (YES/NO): NO